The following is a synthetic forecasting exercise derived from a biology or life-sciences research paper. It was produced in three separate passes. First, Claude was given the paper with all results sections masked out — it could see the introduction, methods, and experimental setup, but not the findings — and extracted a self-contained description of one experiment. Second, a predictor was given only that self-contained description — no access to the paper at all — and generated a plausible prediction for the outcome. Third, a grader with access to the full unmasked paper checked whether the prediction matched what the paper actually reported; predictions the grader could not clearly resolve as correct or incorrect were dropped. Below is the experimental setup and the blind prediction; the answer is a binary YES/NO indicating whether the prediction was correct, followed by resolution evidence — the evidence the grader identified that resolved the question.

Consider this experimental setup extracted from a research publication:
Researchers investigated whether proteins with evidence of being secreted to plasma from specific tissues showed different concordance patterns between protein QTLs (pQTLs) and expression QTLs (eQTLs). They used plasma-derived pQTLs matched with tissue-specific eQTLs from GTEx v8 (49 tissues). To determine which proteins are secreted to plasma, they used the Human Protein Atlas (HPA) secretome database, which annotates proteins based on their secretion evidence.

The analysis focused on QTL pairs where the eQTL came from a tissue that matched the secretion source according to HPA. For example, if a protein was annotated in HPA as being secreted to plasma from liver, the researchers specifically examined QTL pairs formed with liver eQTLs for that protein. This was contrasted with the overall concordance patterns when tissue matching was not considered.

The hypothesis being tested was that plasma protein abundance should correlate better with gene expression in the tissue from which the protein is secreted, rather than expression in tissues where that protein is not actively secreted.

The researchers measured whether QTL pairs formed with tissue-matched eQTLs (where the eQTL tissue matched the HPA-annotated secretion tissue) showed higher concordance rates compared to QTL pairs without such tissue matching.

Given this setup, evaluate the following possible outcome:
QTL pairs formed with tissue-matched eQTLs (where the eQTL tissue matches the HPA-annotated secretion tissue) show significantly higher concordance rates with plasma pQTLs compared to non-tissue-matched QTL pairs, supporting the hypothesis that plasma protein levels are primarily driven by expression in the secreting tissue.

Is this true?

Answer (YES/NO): NO